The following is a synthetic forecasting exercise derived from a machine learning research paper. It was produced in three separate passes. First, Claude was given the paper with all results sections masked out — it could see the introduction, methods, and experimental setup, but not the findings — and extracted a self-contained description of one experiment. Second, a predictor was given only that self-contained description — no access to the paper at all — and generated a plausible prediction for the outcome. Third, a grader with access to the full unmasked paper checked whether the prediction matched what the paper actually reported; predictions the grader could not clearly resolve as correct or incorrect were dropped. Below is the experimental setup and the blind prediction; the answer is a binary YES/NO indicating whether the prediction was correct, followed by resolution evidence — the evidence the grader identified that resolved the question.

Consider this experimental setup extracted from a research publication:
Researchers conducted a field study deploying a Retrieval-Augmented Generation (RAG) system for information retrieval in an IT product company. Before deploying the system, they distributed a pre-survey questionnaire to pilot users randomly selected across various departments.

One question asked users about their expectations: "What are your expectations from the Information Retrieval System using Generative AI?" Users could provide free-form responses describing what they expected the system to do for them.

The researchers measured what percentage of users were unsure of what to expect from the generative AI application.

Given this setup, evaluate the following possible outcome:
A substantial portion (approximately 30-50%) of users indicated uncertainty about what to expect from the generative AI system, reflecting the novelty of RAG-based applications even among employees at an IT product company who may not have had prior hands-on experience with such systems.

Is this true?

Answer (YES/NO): NO